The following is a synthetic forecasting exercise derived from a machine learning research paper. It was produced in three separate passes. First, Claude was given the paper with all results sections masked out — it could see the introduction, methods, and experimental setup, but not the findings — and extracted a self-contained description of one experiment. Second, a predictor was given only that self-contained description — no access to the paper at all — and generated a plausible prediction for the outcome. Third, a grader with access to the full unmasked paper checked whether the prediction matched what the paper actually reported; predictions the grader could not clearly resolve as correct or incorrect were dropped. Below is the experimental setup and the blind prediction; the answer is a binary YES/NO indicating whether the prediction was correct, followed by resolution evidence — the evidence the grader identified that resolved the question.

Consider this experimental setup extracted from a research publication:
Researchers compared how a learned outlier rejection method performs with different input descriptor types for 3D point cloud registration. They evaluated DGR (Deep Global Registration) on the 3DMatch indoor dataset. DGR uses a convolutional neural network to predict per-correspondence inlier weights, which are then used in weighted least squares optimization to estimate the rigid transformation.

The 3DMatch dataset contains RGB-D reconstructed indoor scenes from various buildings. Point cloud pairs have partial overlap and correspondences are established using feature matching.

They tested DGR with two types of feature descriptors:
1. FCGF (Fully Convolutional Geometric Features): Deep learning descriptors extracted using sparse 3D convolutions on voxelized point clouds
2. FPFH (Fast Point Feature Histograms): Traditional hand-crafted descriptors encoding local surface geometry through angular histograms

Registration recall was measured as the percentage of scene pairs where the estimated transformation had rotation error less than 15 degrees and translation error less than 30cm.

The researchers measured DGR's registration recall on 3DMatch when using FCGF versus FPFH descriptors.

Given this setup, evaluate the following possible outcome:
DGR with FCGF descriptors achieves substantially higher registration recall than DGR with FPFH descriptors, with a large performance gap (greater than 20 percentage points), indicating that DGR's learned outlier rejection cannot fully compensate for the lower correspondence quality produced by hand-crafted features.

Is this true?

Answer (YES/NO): YES